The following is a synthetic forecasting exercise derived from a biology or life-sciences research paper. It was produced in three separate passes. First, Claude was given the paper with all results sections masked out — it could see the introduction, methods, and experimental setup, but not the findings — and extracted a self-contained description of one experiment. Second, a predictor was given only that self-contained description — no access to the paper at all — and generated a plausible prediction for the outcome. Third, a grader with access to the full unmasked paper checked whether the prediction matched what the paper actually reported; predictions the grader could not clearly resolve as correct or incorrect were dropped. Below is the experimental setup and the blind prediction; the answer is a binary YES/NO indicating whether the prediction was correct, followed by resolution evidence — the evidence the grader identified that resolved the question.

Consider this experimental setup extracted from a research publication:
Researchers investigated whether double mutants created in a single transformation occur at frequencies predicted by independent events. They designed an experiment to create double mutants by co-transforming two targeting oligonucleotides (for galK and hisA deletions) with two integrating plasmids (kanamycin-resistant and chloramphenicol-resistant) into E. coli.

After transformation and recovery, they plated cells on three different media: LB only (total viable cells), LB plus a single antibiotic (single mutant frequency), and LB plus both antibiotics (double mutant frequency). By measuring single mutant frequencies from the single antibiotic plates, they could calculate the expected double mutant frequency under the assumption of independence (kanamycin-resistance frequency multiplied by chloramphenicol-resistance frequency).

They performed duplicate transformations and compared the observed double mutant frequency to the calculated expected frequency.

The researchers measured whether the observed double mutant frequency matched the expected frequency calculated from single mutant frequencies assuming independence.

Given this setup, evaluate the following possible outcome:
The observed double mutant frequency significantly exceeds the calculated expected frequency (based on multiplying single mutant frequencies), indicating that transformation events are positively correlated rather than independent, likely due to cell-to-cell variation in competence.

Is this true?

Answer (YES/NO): NO